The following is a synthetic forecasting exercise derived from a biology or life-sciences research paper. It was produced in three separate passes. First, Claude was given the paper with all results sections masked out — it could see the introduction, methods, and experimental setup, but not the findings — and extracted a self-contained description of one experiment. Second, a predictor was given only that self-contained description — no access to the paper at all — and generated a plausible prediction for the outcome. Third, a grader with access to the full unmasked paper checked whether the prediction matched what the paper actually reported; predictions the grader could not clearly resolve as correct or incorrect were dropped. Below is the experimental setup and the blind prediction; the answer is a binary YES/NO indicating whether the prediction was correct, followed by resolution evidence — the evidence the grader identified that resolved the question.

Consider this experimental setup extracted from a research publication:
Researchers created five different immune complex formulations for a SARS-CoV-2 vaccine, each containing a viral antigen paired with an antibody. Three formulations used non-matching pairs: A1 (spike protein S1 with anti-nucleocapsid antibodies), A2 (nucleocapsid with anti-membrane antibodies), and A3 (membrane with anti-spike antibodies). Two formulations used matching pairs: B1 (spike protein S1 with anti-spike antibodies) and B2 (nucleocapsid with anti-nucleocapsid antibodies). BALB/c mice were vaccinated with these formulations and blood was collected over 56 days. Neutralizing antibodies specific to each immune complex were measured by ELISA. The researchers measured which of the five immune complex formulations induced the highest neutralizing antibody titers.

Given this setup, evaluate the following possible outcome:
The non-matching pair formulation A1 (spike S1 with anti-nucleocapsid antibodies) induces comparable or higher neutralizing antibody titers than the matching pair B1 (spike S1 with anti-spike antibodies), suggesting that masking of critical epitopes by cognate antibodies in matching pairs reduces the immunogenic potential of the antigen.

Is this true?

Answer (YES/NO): NO